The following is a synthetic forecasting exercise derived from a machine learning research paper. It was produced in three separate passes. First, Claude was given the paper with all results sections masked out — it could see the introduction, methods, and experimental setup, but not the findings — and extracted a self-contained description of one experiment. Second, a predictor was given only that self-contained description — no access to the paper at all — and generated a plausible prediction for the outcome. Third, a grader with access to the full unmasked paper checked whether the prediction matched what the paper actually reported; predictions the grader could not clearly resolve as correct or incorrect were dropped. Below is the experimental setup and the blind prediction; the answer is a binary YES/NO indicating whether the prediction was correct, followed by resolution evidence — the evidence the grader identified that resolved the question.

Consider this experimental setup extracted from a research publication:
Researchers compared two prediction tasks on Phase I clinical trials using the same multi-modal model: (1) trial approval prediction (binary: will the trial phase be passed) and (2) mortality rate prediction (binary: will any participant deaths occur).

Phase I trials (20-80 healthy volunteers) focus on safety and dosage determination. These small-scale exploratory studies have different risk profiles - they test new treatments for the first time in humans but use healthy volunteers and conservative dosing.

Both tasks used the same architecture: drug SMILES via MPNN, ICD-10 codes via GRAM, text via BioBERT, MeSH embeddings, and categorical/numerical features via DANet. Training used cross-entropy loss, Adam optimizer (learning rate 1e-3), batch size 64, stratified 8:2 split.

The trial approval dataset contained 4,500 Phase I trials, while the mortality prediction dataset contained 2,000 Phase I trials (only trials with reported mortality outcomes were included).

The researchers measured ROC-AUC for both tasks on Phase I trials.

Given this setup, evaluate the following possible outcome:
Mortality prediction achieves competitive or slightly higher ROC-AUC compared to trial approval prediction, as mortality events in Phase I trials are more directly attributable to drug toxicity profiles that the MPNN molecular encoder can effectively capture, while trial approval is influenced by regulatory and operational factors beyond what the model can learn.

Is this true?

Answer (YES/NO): NO